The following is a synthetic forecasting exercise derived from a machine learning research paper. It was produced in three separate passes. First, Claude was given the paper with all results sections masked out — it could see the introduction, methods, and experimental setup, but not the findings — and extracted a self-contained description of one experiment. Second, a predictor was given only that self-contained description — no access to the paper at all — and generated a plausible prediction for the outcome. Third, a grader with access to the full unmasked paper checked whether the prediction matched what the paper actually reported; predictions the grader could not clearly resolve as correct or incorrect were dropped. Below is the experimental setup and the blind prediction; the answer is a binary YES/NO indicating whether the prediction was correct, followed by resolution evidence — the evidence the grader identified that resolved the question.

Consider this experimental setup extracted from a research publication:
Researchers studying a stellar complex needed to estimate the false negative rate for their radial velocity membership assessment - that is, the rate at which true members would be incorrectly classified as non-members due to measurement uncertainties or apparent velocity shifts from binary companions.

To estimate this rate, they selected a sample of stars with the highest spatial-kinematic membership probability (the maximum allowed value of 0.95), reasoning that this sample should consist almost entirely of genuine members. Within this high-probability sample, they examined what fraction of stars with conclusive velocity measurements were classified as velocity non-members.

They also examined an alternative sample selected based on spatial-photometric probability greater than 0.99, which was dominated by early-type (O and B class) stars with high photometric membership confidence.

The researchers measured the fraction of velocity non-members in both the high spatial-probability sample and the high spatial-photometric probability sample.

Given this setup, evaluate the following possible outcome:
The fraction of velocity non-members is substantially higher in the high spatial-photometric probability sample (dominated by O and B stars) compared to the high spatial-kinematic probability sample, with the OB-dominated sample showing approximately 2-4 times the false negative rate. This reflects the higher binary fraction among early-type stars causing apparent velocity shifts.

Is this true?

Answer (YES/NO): YES